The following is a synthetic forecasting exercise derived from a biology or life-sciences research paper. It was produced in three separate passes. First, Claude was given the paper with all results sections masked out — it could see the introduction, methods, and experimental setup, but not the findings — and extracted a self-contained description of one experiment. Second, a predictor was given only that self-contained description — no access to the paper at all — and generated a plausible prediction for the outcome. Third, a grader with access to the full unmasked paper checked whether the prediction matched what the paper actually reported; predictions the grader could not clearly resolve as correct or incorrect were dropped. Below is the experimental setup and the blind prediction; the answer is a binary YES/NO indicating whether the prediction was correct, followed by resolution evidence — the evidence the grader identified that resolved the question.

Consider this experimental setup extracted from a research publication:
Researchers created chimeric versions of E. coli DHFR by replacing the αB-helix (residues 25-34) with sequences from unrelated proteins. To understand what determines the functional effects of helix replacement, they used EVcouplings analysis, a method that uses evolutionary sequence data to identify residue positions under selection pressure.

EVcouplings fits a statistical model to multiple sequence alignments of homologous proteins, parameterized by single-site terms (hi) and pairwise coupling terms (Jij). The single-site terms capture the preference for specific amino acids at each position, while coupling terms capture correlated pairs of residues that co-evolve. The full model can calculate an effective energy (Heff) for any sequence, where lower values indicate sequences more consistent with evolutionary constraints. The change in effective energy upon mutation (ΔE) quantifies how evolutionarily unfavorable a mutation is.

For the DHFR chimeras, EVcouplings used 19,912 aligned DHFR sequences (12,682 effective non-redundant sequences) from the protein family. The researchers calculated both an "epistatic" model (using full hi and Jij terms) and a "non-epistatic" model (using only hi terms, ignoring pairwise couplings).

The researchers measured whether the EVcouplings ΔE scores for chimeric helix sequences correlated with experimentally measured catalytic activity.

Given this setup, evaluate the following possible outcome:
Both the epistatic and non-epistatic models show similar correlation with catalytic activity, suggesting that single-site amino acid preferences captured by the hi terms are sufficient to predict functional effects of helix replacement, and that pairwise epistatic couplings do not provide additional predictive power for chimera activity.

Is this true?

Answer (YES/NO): YES